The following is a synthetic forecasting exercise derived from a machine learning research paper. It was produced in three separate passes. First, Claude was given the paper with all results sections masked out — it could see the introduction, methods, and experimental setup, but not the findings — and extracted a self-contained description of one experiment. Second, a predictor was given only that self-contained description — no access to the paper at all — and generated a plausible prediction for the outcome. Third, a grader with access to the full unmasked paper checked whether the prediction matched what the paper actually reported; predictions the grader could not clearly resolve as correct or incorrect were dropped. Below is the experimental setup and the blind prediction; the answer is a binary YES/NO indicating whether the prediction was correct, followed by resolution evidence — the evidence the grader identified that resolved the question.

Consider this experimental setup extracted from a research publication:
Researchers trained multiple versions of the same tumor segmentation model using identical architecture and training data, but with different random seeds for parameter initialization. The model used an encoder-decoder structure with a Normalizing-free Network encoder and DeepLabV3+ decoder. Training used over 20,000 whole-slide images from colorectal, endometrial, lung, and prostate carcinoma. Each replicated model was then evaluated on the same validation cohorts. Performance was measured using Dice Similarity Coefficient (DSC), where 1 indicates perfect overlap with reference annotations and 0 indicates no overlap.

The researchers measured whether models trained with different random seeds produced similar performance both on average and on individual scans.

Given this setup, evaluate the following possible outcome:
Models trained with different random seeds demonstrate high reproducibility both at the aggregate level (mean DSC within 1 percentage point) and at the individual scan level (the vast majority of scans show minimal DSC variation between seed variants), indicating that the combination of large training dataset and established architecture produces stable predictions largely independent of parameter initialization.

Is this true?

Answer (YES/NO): YES